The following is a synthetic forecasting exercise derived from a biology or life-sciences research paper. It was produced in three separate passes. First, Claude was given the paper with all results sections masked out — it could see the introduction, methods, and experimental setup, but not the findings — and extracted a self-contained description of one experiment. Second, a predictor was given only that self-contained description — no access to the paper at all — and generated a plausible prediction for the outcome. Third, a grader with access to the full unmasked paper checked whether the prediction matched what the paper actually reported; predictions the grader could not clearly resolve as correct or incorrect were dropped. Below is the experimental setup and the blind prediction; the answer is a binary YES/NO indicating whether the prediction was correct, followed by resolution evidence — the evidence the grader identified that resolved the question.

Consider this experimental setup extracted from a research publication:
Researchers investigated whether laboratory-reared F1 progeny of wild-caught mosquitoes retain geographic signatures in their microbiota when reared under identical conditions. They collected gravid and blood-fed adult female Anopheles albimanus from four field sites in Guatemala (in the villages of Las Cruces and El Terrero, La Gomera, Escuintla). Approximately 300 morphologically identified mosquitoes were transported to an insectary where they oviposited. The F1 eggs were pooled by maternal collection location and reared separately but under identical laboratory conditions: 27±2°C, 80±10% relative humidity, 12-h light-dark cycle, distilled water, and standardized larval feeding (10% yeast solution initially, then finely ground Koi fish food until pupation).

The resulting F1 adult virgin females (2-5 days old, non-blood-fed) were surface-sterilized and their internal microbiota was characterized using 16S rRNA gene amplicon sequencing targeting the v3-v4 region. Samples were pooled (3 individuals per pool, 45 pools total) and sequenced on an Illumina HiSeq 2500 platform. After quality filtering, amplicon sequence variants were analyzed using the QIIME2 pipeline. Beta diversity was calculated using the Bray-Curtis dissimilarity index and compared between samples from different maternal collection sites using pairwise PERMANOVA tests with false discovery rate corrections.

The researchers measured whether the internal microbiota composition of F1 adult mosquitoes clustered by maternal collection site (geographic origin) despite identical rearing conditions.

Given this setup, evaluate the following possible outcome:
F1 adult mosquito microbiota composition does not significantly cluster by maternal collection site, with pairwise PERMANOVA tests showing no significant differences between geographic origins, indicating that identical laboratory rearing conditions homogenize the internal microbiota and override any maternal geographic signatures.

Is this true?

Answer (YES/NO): YES